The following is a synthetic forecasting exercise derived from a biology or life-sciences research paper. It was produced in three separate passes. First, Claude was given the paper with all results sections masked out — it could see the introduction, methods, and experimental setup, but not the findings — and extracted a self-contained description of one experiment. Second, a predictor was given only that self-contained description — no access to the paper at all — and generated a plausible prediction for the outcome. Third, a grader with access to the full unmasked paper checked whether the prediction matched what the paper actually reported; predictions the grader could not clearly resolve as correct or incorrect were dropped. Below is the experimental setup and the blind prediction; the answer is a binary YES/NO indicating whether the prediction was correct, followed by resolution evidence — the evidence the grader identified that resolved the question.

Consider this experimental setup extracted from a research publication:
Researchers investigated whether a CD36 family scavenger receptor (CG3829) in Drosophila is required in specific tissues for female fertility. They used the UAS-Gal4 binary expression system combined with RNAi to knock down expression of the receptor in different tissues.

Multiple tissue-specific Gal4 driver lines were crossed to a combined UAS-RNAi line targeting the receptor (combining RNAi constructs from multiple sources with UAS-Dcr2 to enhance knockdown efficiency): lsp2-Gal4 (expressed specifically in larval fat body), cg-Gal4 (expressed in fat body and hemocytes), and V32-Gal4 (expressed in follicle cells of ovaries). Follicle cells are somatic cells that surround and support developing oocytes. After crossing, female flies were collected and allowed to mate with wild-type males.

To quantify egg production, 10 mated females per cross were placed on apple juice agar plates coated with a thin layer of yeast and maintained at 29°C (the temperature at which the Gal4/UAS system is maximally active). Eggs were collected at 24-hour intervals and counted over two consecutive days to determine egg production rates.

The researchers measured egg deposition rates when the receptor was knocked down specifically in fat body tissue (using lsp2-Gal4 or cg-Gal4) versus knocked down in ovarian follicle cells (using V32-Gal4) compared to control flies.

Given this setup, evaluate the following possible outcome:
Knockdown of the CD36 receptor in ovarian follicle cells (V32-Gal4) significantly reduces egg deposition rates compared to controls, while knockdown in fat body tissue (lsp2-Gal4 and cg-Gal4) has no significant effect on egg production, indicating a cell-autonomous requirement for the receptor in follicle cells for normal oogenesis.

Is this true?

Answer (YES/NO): NO